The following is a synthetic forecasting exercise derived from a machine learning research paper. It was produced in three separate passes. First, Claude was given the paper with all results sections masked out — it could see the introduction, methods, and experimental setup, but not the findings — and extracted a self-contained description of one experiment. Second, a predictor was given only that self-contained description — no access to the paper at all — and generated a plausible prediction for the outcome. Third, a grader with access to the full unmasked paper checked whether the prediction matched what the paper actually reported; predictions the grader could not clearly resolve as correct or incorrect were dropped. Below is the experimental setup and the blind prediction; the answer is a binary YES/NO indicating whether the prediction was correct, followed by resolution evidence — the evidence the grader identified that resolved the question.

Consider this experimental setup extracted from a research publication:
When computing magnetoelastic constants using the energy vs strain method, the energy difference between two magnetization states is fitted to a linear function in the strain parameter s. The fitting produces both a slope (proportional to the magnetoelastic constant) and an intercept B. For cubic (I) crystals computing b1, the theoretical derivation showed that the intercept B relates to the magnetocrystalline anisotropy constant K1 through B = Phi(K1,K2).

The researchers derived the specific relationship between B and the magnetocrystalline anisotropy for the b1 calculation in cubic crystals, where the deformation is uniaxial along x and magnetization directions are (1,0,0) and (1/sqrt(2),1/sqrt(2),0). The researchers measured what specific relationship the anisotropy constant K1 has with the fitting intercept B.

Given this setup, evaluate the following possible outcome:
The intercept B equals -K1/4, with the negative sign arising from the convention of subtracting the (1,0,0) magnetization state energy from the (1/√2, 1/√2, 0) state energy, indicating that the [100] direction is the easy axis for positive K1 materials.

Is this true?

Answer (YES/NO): NO